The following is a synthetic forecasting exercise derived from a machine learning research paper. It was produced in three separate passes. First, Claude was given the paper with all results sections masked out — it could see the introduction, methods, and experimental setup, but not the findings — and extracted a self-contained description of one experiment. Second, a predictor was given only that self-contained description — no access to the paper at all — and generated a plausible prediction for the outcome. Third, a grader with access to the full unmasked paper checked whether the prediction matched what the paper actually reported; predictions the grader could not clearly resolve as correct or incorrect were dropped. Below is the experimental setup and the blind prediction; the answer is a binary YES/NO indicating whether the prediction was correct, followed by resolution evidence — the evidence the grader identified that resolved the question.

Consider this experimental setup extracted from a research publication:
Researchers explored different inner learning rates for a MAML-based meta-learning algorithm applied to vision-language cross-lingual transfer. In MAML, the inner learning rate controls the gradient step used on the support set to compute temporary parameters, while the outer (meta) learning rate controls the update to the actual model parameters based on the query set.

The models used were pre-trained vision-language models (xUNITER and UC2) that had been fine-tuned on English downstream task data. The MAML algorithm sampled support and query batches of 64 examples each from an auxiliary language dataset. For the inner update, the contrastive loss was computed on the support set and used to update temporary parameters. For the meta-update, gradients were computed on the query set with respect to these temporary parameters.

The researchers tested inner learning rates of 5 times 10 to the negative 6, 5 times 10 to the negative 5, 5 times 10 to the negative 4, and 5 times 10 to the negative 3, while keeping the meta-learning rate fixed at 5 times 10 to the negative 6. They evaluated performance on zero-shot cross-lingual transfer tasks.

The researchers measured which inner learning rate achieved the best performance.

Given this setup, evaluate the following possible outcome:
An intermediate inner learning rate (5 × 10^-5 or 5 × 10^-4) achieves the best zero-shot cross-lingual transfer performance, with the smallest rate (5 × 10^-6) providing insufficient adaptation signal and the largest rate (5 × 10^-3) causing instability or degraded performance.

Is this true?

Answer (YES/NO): YES